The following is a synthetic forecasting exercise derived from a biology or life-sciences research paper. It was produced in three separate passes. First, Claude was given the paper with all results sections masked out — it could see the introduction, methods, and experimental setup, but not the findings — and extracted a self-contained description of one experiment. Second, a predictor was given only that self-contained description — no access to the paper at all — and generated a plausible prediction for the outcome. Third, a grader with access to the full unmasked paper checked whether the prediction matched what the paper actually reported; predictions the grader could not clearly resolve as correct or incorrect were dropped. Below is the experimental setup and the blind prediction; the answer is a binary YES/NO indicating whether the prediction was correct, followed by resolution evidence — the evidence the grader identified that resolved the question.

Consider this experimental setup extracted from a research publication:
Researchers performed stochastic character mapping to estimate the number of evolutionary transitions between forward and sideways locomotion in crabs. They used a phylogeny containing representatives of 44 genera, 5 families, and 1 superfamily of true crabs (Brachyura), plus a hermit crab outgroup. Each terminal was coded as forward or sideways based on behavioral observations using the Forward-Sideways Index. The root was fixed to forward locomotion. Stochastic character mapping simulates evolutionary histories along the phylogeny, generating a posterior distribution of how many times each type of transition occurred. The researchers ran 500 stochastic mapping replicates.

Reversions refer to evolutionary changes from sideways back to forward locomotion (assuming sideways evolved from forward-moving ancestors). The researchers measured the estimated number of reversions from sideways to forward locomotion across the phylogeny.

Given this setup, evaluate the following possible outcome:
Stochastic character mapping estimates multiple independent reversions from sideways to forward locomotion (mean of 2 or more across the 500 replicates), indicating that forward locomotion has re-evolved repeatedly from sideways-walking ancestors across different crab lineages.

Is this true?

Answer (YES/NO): YES